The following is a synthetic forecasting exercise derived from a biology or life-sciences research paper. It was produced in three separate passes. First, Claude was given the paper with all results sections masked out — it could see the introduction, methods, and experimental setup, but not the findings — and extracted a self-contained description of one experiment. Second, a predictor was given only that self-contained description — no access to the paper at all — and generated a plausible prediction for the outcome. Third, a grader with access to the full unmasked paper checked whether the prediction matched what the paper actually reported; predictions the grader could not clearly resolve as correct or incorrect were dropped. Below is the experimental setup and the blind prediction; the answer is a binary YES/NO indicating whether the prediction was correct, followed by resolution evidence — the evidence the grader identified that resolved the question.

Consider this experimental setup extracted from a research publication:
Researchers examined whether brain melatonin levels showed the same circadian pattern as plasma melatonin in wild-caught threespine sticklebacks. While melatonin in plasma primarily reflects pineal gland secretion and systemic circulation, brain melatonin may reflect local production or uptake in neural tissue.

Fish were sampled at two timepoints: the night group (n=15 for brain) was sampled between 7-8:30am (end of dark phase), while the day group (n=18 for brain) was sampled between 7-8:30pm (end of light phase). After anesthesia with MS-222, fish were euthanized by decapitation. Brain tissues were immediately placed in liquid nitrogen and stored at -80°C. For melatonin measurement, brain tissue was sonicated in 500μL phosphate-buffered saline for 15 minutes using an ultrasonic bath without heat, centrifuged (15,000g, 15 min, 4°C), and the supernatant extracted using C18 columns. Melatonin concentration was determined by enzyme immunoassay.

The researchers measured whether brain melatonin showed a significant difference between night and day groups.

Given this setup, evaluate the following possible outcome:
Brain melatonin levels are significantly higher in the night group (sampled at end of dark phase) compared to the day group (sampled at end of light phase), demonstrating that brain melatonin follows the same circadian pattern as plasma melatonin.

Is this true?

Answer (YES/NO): NO